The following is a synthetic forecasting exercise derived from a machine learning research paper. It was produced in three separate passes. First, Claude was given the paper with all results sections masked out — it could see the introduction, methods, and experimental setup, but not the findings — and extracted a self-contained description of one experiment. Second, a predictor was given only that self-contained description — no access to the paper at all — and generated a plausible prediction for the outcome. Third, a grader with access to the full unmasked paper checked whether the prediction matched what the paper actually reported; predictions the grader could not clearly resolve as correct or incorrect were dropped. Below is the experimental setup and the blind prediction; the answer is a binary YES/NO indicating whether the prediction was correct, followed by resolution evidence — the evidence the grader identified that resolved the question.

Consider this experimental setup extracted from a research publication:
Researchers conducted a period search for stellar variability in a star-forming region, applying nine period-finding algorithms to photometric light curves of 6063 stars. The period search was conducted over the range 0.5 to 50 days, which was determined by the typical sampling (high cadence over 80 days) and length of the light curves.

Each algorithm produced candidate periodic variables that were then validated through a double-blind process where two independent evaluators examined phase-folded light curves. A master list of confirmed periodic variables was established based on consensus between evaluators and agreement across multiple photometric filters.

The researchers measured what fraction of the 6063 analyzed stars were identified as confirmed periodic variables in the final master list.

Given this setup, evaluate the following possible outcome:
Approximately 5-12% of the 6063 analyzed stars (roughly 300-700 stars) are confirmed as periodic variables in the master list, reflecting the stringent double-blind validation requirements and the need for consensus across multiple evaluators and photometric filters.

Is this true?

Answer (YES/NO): NO